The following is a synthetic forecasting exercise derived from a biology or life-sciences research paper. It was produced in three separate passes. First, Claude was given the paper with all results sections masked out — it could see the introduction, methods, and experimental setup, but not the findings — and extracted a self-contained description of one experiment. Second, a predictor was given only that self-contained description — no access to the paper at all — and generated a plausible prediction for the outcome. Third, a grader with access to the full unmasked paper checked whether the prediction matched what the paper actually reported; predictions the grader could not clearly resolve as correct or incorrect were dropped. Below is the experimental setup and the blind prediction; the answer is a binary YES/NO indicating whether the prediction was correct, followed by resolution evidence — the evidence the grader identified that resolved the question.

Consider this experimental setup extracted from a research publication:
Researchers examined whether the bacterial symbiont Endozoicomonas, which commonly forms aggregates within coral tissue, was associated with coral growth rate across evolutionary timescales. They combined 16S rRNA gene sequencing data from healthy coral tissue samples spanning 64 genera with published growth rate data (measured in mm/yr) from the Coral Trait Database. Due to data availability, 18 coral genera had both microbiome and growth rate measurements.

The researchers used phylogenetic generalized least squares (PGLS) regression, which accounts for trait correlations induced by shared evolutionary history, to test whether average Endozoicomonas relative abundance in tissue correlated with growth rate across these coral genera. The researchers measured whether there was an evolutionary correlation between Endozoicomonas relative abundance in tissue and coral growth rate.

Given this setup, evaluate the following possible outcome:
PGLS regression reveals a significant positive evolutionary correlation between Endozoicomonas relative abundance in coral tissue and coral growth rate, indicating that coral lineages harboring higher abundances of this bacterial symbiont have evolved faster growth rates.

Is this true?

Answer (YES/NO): NO